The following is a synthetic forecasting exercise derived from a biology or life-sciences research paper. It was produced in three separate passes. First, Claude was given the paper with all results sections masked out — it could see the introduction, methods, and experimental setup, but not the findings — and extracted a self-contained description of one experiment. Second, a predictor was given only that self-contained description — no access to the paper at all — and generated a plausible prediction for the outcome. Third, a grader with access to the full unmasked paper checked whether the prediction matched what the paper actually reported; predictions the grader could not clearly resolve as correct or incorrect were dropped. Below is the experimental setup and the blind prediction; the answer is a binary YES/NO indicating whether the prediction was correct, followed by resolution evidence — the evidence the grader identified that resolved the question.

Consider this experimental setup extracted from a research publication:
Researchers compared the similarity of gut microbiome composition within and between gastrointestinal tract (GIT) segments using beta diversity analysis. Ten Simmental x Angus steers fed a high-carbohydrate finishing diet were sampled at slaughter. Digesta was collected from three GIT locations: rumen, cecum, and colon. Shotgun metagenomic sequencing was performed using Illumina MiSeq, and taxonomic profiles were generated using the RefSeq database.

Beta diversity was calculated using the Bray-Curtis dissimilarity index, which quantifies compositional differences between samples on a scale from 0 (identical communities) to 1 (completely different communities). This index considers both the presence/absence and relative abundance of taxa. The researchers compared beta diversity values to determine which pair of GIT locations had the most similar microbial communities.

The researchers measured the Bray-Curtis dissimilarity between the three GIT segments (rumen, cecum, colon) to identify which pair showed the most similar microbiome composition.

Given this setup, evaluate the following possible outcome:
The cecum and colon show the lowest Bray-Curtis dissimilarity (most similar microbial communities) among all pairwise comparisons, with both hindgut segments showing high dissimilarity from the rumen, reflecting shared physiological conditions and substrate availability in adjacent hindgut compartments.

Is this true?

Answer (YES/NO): YES